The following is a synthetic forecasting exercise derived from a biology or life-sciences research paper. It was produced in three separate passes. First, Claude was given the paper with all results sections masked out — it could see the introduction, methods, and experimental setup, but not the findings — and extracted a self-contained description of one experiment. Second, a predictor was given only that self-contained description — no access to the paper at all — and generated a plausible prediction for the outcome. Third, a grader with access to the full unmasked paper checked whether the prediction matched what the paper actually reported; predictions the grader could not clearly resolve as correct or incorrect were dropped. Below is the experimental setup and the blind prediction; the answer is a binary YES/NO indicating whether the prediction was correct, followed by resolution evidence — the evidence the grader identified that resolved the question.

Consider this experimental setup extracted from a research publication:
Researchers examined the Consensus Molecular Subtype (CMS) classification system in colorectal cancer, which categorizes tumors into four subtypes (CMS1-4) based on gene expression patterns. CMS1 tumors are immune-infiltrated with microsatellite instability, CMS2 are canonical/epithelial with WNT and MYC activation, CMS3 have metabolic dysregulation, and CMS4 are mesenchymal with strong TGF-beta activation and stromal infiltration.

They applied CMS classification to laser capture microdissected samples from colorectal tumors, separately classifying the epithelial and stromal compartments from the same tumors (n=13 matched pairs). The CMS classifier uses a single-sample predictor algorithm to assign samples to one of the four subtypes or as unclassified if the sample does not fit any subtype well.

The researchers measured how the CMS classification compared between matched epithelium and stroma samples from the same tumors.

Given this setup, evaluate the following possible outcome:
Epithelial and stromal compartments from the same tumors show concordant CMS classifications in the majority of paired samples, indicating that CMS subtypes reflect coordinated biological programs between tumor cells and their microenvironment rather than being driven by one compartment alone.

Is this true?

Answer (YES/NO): NO